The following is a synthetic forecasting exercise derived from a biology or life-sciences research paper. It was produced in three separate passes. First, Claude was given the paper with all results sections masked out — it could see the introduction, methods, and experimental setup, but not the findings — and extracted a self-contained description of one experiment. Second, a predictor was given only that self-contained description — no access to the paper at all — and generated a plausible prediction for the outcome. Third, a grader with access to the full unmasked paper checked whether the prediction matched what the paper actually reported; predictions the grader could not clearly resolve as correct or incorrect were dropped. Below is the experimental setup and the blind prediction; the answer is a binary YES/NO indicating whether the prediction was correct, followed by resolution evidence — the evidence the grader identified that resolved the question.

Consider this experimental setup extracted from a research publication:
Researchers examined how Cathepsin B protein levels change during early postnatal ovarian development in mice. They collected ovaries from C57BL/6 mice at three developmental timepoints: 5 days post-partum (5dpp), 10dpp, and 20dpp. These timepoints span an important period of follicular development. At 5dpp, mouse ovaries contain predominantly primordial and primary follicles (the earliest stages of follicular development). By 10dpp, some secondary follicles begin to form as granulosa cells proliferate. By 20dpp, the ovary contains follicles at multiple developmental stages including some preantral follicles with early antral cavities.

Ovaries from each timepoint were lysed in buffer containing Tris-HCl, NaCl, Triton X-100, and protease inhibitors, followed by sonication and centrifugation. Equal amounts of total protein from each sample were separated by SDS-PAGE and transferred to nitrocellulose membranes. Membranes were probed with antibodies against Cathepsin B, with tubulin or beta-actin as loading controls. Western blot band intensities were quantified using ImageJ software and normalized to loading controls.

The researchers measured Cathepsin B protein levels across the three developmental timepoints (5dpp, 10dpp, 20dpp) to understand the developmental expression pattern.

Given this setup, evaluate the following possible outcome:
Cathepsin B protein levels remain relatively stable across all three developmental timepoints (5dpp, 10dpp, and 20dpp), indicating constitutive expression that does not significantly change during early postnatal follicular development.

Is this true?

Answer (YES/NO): NO